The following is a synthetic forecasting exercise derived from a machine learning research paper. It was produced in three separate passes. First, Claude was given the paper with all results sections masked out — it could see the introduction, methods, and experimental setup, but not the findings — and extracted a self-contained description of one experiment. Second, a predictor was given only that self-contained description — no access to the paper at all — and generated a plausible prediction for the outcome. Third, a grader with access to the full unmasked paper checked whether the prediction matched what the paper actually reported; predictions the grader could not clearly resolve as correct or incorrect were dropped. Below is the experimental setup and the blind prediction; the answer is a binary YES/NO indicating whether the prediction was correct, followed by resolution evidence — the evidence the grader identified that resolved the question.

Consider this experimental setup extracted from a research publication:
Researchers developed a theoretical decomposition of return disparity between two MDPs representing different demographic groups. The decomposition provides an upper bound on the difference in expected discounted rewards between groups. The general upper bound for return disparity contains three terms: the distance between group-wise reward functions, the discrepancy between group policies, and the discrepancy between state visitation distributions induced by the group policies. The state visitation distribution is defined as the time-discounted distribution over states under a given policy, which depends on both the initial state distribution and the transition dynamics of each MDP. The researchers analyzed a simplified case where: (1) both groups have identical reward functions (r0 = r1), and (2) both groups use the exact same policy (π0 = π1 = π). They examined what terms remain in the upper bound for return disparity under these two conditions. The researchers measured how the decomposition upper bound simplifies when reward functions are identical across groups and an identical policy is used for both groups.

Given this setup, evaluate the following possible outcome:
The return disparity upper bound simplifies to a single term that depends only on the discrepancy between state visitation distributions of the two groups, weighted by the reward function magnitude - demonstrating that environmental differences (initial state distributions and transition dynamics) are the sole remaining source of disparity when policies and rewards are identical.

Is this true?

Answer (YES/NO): NO